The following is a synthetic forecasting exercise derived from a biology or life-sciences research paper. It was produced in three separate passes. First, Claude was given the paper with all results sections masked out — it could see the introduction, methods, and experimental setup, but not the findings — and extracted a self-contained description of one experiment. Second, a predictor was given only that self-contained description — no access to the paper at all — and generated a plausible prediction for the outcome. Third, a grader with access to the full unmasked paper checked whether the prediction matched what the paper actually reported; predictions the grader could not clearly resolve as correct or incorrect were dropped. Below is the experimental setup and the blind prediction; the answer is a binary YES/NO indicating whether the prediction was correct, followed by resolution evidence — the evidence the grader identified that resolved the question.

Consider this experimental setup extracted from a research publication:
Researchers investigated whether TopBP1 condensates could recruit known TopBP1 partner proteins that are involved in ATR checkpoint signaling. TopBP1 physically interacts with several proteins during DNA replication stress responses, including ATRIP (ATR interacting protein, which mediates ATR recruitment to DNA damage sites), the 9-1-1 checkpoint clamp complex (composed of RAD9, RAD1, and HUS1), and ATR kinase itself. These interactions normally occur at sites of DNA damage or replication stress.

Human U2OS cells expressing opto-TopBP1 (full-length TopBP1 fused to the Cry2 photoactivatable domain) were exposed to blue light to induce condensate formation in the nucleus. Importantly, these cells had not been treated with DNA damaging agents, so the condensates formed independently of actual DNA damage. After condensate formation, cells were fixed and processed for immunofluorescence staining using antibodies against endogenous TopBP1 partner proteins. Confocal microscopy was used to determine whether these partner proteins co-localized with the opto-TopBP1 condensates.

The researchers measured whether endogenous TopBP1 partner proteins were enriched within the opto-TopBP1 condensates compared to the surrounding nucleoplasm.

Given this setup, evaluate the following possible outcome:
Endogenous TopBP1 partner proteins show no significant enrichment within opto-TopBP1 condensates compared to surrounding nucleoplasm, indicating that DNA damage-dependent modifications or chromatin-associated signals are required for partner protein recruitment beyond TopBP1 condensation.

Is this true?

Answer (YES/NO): NO